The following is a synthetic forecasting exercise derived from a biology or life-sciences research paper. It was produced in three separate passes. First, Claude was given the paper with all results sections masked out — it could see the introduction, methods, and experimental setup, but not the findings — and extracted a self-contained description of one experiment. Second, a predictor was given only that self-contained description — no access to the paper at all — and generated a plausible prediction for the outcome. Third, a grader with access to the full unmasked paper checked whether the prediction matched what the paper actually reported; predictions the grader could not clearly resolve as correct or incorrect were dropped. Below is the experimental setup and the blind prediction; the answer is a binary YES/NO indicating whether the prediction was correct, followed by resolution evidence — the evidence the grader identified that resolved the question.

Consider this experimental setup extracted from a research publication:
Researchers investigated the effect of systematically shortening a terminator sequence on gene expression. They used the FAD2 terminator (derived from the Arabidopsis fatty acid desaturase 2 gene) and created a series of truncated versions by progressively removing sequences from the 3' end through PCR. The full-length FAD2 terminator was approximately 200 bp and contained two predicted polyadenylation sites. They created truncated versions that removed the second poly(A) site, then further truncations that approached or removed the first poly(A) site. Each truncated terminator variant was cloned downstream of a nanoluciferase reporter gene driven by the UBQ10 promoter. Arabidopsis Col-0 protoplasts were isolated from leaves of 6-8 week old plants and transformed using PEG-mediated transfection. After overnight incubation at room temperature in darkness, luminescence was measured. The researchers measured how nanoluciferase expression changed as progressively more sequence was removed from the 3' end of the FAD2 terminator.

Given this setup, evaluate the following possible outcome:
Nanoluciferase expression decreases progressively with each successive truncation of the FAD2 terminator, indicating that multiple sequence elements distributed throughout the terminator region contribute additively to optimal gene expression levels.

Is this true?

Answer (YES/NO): NO